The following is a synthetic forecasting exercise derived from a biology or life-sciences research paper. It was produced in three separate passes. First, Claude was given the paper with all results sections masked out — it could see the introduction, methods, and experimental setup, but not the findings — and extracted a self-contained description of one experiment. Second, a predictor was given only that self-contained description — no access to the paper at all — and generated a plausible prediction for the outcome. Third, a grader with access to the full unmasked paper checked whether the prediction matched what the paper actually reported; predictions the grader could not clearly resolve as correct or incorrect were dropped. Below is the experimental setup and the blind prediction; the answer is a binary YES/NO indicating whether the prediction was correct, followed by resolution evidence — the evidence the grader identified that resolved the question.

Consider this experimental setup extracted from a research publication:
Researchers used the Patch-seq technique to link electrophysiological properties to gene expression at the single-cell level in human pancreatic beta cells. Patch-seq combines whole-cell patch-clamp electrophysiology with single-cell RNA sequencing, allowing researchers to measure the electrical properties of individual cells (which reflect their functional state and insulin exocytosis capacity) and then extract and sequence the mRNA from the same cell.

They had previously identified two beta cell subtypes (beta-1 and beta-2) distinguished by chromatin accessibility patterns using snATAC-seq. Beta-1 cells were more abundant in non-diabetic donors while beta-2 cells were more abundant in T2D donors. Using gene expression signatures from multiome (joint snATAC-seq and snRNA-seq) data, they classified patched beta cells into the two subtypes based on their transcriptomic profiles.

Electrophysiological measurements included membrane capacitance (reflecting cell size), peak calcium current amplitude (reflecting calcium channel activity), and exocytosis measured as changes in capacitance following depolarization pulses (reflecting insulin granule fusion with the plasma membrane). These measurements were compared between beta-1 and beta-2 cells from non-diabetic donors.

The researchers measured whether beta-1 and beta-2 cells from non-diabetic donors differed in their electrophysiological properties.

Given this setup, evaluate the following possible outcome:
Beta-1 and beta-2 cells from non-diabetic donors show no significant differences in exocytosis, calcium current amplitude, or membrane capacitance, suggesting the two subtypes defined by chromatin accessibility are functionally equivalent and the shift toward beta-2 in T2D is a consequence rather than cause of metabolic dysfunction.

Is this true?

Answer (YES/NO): NO